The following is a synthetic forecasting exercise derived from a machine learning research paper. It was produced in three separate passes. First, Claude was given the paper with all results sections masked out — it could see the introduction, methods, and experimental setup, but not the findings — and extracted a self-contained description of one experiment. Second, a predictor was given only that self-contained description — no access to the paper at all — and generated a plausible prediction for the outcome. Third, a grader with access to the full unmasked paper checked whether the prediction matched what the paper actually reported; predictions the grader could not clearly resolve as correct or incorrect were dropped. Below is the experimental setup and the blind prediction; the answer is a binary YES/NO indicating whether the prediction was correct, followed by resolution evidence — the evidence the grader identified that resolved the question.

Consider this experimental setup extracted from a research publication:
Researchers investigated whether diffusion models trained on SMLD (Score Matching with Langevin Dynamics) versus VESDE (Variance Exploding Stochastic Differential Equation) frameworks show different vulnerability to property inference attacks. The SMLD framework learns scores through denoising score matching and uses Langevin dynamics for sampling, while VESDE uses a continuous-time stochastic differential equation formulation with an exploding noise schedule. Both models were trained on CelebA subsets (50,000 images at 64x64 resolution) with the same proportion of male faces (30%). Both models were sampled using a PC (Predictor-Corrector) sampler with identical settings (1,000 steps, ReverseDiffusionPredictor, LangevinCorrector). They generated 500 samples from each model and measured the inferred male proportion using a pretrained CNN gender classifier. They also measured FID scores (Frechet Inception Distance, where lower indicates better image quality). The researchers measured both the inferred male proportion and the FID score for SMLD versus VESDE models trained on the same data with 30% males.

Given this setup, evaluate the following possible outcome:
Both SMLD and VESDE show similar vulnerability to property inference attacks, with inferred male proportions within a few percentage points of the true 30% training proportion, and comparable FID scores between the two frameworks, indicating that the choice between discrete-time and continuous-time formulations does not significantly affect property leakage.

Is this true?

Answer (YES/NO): NO